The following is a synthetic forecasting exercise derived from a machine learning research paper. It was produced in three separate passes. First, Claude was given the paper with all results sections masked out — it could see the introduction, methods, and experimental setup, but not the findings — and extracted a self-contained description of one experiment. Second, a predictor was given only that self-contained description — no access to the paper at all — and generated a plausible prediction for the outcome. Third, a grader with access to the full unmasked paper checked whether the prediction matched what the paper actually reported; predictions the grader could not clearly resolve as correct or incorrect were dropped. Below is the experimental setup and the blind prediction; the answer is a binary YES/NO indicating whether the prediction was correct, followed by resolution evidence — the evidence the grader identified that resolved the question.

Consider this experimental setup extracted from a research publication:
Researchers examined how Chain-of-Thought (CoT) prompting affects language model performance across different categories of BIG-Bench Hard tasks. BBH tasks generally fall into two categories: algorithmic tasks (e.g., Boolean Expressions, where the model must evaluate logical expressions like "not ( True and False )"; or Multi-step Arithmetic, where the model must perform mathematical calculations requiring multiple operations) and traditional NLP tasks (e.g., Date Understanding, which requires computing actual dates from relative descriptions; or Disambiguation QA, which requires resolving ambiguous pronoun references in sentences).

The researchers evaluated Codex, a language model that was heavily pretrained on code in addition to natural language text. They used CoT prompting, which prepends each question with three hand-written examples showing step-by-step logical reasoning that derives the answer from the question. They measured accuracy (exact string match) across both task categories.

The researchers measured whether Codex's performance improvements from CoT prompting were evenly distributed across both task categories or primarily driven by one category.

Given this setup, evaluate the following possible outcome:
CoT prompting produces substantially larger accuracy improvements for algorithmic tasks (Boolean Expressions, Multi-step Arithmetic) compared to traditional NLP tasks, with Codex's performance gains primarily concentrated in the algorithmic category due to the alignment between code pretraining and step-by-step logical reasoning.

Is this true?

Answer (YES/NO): YES